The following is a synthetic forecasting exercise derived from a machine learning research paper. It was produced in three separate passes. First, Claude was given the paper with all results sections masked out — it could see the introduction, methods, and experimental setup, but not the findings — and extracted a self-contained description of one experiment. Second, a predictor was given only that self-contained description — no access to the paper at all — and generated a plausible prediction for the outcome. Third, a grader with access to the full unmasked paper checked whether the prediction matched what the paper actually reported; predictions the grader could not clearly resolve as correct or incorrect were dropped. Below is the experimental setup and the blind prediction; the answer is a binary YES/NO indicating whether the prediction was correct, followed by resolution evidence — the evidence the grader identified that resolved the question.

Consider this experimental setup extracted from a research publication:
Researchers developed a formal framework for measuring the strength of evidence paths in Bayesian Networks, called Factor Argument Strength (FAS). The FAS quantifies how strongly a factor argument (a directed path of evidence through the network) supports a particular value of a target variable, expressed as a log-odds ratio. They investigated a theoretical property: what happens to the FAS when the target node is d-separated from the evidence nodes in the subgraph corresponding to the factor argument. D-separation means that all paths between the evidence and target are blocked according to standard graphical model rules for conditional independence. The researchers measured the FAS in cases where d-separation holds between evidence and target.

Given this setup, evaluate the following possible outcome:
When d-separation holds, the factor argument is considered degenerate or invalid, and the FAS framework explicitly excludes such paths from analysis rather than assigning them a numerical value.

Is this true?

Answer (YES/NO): NO